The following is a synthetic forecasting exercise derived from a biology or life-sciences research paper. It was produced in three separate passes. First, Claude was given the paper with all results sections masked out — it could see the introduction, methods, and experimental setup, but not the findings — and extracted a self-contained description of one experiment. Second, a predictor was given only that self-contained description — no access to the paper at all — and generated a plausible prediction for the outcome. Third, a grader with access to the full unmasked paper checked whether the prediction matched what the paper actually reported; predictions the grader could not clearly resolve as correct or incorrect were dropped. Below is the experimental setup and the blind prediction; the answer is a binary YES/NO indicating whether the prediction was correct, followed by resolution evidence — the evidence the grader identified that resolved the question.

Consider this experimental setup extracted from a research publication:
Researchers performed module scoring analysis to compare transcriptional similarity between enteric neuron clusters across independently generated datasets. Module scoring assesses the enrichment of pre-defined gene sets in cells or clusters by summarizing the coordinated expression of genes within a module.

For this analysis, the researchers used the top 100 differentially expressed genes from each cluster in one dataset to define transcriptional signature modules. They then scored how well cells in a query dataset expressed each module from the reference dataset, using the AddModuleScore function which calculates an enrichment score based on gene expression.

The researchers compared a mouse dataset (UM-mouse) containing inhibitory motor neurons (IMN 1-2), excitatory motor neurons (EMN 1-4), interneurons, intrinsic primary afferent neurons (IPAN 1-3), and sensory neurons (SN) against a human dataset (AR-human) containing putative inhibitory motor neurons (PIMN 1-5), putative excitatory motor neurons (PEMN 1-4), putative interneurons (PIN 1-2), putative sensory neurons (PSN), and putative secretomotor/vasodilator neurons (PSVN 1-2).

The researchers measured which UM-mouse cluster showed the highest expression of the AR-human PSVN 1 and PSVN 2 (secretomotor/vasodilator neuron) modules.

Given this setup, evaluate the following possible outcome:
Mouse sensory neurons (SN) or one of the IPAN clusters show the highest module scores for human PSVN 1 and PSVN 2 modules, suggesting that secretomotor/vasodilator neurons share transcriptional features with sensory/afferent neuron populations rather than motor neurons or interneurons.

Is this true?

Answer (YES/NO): YES